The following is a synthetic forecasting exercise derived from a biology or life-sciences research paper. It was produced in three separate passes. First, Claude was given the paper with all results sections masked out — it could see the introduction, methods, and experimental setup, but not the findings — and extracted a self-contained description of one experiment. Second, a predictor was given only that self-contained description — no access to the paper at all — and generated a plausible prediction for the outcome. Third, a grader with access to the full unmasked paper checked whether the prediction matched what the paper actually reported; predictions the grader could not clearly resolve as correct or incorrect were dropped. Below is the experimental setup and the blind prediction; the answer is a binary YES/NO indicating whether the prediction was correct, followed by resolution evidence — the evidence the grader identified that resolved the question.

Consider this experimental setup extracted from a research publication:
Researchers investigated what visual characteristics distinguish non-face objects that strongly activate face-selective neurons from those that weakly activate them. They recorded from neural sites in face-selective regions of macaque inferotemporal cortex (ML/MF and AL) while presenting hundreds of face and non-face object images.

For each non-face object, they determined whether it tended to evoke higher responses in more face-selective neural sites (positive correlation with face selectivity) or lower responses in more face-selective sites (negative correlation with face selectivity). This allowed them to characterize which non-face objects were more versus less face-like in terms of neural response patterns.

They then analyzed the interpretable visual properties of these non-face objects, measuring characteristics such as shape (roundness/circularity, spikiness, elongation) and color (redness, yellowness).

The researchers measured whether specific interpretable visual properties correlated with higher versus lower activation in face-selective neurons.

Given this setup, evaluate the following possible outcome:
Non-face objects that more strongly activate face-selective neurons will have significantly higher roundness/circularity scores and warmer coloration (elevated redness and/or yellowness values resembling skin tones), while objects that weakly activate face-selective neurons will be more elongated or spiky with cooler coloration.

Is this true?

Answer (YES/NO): YES